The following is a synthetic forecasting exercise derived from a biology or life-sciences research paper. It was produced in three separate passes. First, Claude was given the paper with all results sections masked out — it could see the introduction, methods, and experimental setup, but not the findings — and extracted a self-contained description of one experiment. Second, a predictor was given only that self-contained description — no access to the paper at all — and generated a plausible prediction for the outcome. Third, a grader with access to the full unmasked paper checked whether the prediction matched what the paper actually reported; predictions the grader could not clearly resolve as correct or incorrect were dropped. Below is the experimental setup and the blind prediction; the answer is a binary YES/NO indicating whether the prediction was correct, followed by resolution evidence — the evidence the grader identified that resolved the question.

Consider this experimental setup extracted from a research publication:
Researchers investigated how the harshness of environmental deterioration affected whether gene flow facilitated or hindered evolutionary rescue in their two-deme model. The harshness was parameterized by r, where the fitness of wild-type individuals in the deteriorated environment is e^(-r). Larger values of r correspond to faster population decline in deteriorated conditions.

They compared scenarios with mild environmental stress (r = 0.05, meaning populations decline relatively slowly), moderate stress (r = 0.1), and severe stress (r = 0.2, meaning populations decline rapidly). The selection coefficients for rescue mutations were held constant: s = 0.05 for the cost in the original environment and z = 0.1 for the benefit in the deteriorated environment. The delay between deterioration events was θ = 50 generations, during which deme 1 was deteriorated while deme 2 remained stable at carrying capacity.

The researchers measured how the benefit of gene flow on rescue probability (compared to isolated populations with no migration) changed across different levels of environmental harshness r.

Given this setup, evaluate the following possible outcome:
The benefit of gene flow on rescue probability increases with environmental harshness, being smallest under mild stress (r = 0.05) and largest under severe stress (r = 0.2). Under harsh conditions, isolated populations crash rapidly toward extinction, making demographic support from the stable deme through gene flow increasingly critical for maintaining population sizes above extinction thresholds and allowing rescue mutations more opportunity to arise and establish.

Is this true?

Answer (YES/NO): YES